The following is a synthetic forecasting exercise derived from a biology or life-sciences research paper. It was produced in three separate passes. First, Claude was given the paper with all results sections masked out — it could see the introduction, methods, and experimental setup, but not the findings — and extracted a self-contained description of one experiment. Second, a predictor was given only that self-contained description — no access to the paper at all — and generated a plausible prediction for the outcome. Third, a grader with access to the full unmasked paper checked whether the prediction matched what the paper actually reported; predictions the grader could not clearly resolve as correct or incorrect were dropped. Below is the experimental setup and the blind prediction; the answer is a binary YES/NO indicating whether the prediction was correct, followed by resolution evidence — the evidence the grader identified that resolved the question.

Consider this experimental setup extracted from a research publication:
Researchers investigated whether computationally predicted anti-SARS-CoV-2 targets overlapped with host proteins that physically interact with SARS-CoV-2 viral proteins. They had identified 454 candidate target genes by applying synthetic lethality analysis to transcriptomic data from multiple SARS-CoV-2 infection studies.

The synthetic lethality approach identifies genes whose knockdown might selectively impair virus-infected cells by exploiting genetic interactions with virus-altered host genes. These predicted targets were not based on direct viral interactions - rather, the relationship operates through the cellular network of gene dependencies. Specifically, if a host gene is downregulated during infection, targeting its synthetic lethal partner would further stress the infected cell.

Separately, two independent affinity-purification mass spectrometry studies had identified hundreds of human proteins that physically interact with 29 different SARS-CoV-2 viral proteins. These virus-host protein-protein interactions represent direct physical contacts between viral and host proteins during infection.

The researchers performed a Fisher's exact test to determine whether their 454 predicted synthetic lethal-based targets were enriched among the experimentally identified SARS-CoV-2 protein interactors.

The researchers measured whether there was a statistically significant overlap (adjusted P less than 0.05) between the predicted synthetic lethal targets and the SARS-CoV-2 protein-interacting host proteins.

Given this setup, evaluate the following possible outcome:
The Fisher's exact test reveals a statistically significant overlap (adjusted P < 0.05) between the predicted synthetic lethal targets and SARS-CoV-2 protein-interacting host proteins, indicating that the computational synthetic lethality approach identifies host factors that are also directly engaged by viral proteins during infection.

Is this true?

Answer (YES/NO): YES